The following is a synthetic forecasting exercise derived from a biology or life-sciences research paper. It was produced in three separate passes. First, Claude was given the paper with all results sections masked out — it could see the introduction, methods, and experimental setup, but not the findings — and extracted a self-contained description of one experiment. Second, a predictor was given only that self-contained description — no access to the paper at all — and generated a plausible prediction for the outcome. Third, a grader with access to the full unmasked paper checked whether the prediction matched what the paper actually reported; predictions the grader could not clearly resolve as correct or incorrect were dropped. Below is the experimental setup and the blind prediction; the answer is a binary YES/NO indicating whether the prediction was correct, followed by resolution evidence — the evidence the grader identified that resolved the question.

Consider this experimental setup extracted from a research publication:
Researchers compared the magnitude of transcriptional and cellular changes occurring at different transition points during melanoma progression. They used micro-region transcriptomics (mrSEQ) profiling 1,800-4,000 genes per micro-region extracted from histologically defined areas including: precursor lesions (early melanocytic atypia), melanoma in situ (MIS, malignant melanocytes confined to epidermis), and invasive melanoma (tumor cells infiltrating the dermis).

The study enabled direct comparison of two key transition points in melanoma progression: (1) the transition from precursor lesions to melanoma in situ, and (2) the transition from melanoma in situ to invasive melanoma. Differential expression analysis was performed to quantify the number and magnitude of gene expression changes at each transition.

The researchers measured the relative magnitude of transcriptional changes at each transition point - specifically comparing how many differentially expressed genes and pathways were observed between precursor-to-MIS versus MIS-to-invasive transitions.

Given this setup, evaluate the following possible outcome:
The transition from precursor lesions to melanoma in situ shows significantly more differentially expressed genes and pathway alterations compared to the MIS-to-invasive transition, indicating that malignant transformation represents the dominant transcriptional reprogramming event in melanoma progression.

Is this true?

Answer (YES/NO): YES